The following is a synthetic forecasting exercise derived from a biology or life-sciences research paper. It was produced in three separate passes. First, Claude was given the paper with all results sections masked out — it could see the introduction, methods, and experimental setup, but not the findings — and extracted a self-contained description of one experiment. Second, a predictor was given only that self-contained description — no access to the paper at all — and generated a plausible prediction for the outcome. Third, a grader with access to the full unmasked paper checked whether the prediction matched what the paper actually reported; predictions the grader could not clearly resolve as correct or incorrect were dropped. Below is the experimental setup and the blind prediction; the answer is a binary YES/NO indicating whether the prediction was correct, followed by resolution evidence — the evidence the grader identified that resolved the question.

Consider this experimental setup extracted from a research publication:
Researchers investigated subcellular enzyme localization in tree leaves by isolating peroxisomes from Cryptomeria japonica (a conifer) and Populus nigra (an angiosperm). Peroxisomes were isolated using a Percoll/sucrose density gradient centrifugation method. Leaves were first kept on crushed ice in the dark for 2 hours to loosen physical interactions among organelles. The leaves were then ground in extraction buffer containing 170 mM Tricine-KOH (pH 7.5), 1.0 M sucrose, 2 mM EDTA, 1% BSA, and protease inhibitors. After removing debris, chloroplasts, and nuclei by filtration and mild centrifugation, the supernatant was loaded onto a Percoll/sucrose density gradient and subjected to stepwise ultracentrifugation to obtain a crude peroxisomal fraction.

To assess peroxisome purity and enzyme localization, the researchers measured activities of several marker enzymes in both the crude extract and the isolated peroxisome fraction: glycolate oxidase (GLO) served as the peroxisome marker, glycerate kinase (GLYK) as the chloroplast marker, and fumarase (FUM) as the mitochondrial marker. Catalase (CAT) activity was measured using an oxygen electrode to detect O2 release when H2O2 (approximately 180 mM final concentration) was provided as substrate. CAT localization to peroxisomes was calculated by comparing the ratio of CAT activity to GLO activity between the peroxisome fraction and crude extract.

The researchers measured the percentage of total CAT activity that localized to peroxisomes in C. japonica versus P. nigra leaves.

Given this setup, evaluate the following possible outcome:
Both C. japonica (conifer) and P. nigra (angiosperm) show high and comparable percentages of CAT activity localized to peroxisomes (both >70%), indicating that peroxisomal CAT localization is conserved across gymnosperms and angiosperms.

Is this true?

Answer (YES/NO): NO